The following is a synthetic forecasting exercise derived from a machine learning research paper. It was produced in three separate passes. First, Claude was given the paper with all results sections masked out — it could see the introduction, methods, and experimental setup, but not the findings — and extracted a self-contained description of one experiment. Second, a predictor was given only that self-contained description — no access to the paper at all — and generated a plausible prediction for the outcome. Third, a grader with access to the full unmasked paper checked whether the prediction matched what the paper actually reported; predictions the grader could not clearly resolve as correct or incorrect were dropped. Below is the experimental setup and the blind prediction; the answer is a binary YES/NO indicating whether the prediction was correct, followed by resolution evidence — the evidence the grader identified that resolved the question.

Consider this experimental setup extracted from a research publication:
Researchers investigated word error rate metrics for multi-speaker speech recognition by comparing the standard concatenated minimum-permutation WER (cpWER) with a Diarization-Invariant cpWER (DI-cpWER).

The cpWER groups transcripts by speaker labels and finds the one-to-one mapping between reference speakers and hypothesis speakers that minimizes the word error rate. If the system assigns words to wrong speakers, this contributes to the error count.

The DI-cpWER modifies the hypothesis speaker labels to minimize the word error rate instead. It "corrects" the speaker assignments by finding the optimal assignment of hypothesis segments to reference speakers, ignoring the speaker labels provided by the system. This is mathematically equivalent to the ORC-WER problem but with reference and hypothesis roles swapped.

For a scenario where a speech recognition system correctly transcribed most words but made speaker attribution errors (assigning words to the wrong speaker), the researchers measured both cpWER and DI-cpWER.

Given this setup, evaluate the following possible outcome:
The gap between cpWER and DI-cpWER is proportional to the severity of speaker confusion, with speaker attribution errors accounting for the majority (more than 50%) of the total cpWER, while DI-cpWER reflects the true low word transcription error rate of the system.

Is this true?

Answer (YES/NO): NO